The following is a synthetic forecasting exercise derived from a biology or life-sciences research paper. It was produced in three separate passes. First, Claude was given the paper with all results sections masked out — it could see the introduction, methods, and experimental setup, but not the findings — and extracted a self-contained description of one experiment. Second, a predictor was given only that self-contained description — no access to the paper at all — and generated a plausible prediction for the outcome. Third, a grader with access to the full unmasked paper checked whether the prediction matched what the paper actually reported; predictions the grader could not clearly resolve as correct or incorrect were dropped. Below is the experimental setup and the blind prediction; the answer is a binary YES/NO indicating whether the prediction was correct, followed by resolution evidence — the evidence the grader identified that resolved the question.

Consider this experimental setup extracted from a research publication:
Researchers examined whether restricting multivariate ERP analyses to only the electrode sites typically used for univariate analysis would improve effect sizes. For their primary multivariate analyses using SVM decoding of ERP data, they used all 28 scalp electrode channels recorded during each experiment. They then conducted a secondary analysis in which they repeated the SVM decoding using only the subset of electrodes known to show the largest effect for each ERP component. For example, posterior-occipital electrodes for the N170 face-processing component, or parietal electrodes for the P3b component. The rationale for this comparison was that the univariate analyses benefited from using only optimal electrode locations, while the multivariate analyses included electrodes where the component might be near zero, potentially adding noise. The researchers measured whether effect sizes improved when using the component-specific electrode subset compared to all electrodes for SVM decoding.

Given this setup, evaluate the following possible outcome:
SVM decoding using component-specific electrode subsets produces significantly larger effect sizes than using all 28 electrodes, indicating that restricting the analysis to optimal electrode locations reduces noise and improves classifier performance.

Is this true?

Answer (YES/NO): NO